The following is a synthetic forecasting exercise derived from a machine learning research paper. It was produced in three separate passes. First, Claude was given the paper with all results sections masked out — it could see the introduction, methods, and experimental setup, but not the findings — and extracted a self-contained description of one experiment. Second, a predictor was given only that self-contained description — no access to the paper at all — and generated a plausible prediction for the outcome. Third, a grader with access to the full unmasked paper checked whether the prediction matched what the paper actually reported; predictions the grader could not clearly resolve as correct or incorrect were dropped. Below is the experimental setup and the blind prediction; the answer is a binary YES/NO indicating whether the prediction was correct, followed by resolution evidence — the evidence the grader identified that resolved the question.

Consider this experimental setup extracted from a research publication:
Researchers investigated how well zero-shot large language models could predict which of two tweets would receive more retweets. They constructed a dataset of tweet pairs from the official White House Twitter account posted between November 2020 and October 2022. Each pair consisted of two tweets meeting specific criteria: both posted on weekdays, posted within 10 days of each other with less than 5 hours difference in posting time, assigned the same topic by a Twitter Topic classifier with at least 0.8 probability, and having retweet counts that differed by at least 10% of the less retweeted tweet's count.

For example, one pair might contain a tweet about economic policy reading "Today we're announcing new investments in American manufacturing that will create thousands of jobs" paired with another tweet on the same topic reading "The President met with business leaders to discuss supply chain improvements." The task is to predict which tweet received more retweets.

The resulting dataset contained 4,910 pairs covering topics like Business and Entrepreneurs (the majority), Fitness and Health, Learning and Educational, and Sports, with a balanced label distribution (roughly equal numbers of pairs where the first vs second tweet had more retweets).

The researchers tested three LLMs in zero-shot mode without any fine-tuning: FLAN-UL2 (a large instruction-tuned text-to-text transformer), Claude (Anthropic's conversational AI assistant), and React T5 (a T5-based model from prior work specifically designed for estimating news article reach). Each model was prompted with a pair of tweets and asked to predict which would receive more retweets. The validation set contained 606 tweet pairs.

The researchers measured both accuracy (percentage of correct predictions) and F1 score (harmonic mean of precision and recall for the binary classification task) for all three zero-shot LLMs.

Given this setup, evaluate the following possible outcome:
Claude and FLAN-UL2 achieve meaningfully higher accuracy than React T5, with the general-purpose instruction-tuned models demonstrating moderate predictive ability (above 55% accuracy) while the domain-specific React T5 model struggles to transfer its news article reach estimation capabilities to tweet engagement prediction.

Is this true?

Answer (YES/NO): NO